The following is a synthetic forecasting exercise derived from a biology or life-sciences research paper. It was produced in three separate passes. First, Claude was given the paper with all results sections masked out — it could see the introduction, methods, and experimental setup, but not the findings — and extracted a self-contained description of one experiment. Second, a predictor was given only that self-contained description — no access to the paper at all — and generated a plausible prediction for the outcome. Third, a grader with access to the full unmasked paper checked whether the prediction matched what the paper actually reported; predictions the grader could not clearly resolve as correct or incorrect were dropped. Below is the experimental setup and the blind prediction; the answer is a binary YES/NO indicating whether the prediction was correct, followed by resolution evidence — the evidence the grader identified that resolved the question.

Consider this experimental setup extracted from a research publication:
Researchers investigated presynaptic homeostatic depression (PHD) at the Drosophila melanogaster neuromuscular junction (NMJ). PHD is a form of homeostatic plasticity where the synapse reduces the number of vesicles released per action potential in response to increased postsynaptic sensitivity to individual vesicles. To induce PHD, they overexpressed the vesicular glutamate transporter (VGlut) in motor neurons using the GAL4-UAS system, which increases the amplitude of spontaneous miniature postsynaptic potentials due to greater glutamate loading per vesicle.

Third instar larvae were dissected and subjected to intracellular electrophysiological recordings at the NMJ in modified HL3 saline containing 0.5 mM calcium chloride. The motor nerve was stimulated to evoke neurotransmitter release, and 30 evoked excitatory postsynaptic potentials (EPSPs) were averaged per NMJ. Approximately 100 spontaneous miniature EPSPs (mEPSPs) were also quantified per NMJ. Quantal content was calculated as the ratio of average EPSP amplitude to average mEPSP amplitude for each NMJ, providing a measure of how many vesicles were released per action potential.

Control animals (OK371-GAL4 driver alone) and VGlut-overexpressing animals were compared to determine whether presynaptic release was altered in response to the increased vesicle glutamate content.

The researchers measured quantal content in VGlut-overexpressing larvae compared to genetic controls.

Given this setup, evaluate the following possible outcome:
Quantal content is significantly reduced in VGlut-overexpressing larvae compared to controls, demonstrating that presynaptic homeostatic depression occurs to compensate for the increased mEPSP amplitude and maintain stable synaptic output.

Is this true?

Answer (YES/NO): YES